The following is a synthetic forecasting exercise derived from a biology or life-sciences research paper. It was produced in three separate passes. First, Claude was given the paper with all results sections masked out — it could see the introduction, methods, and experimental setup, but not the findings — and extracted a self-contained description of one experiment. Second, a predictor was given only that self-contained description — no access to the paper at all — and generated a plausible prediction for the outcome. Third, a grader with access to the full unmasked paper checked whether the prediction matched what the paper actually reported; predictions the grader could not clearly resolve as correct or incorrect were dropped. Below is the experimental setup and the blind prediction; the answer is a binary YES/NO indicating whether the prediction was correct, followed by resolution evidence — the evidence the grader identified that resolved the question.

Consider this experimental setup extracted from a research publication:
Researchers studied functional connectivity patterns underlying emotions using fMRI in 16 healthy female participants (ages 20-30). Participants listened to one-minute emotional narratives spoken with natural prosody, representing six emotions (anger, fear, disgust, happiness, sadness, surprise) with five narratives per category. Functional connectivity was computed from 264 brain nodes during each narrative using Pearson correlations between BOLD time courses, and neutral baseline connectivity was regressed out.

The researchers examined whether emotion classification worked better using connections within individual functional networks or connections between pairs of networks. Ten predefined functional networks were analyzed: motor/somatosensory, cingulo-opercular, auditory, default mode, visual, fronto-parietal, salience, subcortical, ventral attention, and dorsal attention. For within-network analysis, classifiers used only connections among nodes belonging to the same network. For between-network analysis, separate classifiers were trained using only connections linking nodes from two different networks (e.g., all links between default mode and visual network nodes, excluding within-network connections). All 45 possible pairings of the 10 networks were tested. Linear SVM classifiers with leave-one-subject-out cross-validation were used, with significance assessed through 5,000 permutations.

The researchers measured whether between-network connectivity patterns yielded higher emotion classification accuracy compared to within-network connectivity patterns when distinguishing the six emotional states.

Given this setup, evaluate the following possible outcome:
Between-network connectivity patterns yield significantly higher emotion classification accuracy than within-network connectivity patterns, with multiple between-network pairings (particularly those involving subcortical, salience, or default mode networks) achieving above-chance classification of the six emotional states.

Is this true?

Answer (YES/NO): NO